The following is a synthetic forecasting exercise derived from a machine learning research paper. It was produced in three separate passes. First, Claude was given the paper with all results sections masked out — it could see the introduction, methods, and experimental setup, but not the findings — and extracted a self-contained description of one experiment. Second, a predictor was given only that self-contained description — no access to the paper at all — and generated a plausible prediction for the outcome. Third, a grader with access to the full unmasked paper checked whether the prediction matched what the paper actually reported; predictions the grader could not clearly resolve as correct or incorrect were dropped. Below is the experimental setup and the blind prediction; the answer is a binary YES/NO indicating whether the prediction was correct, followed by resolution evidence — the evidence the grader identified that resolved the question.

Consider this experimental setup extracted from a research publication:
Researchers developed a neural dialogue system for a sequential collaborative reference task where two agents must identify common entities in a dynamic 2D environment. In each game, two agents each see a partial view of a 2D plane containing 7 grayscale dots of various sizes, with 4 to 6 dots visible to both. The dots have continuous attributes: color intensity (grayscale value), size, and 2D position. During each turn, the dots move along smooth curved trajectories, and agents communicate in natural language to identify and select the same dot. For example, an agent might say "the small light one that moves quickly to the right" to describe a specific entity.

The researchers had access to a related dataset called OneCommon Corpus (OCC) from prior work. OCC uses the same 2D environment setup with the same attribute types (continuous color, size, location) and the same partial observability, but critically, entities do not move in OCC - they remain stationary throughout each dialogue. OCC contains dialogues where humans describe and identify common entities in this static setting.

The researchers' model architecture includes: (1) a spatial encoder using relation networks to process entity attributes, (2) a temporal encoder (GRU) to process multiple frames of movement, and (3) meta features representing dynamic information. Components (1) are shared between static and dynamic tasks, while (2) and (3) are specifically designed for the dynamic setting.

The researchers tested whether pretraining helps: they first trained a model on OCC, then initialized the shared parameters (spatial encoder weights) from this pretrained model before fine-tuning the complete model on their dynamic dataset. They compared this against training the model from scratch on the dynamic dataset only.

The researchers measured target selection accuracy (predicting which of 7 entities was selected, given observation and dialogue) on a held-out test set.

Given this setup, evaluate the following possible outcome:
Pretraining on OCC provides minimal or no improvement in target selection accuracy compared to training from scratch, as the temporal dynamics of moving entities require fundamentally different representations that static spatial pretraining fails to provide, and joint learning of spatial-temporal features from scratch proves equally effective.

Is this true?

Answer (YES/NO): NO